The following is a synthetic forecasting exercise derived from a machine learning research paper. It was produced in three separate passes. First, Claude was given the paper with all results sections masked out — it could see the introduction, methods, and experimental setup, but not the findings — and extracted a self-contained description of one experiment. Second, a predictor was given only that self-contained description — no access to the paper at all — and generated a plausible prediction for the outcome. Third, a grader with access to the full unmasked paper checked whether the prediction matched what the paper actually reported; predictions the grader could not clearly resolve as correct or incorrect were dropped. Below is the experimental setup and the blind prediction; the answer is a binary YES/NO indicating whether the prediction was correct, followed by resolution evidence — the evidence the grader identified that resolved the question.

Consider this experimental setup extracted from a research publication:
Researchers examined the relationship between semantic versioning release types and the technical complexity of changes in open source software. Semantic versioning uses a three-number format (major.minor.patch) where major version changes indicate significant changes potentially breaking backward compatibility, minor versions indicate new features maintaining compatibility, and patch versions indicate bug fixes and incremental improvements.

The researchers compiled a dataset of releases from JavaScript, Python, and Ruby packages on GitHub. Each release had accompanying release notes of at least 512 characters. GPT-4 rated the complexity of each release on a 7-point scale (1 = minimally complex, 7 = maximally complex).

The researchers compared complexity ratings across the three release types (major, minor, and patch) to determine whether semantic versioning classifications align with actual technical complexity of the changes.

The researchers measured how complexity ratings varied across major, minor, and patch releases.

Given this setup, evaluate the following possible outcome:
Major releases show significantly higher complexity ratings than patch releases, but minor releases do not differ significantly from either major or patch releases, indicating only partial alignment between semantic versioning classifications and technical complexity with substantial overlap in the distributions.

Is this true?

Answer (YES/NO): NO